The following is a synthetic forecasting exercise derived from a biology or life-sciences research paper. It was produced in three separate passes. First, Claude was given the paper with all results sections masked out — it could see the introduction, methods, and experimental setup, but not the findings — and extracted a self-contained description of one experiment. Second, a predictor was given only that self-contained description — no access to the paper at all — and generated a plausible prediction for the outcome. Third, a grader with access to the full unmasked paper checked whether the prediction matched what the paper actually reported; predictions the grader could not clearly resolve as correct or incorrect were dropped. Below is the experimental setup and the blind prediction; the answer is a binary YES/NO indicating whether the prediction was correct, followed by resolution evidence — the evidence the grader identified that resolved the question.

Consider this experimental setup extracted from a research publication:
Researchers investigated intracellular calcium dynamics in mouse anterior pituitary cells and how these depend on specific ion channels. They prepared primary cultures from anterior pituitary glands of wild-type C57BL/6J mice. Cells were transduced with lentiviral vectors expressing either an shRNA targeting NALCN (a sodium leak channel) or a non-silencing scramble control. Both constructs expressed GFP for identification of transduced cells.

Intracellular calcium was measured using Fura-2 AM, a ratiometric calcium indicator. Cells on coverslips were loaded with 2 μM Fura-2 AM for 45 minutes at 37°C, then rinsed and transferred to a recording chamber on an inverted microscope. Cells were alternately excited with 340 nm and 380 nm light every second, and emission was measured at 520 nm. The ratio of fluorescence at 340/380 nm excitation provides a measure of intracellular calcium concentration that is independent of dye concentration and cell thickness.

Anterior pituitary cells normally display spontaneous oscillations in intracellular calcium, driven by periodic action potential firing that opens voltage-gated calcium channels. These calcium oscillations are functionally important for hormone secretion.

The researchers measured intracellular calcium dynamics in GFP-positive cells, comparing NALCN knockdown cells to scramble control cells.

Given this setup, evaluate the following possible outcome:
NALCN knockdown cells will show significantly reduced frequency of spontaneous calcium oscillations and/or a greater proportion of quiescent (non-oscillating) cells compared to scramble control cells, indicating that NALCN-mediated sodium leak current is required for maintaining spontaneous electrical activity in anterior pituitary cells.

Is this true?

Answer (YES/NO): YES